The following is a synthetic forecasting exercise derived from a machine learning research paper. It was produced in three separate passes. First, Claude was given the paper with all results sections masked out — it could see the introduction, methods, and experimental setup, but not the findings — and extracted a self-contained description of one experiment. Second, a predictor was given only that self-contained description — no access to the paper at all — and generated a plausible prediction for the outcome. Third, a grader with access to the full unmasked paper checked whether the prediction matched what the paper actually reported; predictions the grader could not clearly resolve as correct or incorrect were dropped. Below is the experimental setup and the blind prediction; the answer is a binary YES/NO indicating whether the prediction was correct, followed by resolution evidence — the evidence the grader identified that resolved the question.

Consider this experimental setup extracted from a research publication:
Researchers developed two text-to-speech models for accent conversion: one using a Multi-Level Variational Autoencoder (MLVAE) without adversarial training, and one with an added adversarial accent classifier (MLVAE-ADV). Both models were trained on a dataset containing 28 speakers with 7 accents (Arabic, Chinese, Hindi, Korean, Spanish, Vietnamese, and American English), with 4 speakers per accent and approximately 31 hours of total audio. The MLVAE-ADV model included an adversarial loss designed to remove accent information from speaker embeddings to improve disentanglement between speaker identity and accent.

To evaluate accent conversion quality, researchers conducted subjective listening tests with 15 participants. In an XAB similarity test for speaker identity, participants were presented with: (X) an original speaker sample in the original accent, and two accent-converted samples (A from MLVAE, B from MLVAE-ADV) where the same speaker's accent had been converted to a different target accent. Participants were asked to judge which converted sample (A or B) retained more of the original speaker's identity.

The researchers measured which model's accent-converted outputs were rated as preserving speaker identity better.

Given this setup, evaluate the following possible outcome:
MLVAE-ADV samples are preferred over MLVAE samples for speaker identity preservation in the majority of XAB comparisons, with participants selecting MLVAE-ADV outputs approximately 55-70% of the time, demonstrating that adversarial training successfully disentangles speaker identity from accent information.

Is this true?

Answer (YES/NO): NO